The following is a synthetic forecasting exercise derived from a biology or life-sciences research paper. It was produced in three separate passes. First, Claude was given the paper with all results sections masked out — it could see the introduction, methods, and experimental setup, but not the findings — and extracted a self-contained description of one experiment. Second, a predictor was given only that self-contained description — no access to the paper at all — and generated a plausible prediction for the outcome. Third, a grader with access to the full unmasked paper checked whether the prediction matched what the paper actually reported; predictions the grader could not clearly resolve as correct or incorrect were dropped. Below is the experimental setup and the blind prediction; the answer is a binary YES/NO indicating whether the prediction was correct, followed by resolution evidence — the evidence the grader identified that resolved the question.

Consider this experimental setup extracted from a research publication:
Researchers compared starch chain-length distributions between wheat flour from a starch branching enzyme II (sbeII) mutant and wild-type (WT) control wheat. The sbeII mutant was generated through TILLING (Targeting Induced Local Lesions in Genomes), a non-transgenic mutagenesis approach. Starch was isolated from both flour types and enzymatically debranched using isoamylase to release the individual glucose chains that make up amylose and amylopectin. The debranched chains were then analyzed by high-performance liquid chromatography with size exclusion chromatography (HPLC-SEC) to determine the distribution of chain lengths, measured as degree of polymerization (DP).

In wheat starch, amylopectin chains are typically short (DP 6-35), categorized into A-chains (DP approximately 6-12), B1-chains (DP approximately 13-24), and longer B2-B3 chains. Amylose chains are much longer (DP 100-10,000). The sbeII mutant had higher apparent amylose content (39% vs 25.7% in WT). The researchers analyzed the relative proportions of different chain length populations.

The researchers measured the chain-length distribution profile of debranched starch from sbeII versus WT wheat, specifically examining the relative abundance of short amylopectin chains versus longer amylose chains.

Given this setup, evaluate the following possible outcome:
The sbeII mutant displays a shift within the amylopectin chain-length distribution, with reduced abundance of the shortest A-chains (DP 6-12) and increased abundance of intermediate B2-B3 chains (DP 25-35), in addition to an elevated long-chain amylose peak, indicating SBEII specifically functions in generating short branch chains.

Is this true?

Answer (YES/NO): NO